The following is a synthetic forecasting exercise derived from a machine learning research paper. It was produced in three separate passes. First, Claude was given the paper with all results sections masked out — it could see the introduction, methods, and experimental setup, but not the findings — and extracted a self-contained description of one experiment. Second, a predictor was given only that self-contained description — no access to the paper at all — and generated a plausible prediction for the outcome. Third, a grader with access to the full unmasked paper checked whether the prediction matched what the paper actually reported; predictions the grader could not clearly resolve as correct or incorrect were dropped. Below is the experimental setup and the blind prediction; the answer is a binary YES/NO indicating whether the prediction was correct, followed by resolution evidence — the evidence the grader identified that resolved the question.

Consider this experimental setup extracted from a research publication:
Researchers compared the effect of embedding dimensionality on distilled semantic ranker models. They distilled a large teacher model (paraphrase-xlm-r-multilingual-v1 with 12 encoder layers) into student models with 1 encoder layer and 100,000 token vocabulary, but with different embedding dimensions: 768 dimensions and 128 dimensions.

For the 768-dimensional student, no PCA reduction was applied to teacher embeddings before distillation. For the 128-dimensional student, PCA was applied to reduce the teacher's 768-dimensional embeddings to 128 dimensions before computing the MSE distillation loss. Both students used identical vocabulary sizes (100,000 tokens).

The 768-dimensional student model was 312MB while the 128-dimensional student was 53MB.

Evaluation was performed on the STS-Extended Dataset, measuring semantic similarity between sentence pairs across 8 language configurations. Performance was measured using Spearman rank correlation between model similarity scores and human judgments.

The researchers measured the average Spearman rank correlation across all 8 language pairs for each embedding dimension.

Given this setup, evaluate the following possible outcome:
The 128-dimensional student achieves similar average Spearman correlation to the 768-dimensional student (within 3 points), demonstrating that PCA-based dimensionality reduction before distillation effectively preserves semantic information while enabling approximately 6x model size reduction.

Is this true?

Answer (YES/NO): YES